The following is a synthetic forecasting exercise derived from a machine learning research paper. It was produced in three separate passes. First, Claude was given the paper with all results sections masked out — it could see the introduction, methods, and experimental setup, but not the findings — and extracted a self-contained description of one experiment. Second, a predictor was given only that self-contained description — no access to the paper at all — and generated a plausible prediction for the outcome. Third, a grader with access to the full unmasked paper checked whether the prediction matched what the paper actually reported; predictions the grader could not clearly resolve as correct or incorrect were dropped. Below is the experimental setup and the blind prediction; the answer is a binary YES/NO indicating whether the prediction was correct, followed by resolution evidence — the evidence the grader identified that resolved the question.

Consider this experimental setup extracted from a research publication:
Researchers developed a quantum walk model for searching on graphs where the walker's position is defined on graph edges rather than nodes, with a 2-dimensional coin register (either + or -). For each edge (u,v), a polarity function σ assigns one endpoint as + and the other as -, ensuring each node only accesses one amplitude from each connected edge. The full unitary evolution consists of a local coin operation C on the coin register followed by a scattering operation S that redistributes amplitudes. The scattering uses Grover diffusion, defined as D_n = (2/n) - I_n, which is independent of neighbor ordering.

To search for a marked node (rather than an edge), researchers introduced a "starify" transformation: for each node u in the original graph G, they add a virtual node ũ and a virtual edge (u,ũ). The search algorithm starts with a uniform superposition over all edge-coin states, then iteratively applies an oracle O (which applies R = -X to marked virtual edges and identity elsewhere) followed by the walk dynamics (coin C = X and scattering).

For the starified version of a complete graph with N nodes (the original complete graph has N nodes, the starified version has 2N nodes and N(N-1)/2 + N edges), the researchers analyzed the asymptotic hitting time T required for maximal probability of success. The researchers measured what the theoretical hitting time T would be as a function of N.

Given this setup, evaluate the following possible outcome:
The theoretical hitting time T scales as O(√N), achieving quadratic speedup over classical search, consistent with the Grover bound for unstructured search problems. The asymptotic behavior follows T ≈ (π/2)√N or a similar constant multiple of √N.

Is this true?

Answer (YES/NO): NO